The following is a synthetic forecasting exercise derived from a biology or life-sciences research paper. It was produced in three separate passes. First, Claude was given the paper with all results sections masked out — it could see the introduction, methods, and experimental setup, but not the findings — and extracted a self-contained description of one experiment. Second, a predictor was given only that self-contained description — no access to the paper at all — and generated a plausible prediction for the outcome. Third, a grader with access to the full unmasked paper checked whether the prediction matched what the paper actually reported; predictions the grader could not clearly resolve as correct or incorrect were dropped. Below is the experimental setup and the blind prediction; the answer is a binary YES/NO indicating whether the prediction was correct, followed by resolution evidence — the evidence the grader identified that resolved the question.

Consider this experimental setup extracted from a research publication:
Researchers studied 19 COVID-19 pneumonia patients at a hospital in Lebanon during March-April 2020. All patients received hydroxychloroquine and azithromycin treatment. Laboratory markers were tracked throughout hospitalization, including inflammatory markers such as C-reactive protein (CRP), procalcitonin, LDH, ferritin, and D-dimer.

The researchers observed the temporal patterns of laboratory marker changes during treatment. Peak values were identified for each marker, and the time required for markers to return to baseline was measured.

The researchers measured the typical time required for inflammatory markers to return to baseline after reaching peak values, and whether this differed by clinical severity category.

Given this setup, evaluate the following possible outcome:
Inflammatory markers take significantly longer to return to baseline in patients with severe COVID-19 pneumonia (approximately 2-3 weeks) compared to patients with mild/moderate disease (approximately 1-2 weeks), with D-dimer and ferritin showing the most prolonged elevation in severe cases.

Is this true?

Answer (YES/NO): NO